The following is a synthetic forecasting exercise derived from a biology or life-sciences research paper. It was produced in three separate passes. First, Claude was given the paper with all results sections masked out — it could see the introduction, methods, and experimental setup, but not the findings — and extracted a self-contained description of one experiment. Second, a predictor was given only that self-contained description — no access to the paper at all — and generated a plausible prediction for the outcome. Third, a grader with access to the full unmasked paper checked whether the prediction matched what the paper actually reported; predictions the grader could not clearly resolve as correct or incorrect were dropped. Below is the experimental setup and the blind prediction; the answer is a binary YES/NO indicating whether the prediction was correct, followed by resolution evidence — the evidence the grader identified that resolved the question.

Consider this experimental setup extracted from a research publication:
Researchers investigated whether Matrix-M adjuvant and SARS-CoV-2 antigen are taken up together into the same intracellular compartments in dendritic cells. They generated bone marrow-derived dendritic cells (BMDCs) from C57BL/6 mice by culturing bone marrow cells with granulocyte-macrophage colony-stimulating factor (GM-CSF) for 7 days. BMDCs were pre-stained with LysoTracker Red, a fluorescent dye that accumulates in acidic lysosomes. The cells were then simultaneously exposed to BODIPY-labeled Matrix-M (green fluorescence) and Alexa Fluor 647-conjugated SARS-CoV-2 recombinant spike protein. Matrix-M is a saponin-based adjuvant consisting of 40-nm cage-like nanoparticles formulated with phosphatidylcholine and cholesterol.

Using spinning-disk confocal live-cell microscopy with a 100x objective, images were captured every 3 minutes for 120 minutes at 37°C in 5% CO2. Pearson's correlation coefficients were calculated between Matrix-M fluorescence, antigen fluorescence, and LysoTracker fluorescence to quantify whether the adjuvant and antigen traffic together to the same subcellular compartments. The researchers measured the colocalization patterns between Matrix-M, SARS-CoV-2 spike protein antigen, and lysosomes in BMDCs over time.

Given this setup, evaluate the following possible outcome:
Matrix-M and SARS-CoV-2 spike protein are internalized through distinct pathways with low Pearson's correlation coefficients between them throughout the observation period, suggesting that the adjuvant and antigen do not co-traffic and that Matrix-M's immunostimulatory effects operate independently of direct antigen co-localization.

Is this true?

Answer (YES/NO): NO